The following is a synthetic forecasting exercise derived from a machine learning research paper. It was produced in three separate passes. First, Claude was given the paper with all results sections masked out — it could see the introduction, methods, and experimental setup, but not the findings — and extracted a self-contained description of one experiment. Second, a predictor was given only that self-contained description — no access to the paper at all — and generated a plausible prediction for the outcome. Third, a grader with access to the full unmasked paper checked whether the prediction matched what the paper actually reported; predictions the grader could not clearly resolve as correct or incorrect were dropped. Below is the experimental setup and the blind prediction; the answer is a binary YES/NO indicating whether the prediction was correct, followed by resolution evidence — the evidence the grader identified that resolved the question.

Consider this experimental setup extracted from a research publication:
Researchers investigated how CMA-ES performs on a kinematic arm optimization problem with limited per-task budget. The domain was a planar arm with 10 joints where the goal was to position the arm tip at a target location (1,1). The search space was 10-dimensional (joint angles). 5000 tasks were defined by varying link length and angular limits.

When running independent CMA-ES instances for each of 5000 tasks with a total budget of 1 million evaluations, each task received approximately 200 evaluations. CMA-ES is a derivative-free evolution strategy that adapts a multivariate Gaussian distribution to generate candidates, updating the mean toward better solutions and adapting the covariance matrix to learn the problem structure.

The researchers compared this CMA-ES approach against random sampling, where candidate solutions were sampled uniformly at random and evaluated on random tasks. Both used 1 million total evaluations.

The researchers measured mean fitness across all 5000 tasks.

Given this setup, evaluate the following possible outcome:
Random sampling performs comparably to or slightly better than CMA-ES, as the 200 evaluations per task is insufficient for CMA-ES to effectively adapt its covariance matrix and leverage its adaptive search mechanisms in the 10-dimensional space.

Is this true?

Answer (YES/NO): NO